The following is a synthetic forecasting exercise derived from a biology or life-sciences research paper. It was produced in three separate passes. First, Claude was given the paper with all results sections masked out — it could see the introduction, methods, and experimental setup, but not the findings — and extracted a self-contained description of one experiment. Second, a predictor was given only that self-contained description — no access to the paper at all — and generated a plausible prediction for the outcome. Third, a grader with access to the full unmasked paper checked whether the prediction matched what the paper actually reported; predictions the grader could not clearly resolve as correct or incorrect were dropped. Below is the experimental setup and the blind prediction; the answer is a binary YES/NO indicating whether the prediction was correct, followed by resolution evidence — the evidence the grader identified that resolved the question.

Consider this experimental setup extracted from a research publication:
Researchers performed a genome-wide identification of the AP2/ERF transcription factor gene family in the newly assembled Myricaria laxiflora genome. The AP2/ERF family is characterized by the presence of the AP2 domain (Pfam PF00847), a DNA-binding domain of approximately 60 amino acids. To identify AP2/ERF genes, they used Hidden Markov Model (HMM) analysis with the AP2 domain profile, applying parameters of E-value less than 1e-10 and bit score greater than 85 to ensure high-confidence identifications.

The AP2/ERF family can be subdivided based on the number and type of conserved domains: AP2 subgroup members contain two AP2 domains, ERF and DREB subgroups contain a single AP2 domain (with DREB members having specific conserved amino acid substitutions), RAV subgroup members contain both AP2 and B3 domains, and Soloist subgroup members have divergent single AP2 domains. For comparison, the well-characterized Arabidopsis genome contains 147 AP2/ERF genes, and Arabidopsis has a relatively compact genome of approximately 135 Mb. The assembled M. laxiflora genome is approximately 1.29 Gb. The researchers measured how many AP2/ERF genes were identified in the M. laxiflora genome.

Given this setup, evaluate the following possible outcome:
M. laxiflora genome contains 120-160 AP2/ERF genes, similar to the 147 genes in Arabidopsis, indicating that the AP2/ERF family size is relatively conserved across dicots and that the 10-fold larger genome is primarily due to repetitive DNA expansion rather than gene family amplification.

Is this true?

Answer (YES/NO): NO